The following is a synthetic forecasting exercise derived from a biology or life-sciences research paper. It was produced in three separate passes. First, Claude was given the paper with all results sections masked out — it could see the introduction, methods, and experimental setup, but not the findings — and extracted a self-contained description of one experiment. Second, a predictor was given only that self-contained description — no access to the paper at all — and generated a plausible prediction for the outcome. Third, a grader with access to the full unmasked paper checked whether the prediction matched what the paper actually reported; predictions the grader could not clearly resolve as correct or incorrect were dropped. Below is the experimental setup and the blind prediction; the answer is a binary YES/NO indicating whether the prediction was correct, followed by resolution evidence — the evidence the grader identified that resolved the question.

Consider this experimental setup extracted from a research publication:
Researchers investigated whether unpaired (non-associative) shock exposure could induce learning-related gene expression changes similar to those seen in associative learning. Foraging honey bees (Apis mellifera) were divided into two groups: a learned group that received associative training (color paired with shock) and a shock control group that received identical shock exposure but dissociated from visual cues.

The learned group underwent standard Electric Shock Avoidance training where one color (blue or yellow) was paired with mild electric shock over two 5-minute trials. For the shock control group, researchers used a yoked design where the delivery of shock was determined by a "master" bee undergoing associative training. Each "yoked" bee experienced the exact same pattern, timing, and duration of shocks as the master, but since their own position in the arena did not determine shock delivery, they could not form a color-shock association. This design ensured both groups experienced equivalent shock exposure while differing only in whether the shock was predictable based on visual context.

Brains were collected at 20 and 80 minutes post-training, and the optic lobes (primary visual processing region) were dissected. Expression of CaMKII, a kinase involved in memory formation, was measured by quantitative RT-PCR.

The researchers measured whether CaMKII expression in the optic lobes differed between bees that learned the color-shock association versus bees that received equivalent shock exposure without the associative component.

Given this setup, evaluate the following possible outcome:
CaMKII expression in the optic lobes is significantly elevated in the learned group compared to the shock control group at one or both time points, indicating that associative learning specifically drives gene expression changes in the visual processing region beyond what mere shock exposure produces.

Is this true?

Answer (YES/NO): YES